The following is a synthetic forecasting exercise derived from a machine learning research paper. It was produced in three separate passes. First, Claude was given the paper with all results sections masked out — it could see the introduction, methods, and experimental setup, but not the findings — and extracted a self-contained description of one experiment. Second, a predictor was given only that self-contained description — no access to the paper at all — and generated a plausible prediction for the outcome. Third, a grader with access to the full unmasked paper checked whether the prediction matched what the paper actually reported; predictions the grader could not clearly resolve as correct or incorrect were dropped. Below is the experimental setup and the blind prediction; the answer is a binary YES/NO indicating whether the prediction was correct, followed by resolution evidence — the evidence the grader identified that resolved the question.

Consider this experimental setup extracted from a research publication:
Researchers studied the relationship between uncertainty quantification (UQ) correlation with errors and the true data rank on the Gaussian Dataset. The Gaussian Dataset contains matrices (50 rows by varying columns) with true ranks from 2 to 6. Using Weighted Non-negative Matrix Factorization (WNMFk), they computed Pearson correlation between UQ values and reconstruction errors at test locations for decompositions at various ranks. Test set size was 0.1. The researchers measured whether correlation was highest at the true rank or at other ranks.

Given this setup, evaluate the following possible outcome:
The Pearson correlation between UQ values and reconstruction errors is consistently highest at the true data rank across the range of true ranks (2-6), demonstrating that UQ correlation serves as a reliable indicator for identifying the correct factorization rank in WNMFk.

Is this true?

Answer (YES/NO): YES